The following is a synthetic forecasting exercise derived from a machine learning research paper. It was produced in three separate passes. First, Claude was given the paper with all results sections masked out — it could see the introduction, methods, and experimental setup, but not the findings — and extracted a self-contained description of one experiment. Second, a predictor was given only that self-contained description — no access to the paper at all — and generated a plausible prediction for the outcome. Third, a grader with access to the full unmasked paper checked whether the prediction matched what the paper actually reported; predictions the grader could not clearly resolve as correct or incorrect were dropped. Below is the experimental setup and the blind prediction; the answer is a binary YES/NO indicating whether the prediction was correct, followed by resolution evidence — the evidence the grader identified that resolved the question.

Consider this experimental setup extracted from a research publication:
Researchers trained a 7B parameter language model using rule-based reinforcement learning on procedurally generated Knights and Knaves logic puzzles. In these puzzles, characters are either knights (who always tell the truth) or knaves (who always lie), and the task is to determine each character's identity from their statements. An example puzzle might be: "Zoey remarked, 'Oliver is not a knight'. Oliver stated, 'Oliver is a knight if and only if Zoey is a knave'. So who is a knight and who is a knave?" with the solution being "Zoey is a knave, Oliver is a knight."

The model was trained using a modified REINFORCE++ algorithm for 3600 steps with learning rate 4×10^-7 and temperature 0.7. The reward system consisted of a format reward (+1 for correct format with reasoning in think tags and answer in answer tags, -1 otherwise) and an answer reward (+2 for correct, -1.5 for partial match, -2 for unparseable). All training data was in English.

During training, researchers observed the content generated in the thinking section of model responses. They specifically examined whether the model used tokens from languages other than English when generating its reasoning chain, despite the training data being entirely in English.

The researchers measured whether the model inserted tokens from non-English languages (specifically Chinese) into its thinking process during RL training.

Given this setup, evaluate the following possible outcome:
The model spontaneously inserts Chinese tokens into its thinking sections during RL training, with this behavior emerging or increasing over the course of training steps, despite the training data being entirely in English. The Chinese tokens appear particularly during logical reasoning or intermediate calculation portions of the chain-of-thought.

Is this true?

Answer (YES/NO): YES